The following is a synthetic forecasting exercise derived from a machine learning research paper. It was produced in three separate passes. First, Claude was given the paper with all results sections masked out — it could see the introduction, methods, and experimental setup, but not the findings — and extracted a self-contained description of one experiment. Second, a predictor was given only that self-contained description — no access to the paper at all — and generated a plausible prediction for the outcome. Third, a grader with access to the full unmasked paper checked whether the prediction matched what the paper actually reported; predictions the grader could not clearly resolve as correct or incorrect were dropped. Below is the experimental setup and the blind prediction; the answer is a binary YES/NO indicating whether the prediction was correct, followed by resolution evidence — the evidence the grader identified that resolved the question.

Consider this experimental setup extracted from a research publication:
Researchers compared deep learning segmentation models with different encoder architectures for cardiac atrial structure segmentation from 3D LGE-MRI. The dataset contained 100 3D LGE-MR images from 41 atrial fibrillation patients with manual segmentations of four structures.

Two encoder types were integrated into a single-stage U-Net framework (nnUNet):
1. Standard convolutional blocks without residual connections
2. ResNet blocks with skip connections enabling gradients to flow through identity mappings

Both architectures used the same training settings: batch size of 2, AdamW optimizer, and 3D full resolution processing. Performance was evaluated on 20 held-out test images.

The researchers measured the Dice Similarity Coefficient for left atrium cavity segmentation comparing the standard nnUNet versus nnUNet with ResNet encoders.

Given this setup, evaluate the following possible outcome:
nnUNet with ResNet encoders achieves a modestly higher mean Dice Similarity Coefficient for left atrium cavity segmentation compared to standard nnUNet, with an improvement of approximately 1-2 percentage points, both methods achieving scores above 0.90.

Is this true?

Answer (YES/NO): NO